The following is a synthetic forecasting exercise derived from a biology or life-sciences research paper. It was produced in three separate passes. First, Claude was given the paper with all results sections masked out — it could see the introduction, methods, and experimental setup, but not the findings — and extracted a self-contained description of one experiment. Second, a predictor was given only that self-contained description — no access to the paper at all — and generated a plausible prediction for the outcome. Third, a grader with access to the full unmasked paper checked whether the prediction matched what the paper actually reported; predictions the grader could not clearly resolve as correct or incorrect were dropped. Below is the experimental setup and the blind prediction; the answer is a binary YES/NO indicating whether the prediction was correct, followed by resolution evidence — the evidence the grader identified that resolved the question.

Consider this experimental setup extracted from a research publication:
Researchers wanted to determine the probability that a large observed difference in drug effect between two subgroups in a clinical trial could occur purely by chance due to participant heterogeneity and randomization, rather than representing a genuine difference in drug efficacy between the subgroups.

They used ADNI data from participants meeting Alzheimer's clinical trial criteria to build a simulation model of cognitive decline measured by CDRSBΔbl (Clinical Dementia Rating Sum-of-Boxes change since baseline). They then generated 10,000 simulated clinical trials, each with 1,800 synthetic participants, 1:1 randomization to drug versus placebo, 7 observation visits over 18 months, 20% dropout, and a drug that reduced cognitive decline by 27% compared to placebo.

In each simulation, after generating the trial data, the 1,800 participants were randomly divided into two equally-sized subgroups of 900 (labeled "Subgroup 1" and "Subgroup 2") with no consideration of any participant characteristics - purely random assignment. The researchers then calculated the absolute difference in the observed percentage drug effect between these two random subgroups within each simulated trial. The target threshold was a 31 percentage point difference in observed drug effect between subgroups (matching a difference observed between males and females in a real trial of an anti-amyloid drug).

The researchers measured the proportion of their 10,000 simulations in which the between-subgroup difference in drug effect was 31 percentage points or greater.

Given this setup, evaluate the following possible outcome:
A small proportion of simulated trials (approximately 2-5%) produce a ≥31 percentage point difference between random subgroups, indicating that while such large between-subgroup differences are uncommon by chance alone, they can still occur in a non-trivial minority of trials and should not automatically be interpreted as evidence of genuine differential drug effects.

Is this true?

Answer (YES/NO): NO